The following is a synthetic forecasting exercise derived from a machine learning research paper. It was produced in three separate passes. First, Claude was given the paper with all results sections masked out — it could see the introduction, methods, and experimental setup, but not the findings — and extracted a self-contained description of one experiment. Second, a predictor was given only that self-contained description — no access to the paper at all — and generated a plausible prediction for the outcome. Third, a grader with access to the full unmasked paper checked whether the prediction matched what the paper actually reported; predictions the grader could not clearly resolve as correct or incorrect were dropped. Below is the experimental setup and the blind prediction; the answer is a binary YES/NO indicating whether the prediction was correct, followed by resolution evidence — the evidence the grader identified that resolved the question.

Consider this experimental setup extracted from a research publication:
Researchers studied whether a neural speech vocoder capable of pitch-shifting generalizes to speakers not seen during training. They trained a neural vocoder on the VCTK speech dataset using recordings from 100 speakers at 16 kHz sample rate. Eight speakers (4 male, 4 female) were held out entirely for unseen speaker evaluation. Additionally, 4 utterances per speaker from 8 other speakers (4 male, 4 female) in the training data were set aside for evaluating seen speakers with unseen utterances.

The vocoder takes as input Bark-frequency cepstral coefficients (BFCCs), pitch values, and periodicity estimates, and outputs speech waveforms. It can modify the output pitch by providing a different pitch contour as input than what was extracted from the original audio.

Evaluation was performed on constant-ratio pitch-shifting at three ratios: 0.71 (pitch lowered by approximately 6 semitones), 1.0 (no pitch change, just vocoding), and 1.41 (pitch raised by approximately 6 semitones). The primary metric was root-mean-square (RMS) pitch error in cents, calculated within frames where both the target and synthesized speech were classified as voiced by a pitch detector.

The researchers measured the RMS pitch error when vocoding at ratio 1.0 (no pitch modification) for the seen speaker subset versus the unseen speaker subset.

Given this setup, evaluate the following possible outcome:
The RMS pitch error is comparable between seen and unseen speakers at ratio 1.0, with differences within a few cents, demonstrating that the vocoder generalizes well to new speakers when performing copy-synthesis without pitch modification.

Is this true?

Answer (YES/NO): YES